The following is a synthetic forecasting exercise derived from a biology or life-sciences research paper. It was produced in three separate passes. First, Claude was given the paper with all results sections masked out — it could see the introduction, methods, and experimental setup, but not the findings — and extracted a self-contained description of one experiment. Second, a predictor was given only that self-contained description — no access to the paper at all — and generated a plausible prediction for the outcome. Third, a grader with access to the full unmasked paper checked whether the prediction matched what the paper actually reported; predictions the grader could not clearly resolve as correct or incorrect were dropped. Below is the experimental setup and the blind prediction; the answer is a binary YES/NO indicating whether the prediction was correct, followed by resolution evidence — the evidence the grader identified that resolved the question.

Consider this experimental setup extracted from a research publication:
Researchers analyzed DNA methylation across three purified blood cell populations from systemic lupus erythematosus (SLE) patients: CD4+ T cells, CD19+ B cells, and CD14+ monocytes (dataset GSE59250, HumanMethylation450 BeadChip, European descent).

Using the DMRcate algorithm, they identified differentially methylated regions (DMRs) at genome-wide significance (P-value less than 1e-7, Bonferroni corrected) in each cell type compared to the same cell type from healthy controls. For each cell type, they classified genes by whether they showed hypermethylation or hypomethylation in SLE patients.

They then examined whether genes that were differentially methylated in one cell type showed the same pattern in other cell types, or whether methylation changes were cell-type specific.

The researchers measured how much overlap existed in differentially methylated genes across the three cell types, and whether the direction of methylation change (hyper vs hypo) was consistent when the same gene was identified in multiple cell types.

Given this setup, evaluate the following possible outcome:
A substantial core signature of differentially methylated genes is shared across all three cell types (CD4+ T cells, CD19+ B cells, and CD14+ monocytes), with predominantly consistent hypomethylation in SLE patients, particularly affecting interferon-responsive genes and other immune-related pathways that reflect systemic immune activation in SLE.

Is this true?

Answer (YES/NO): NO